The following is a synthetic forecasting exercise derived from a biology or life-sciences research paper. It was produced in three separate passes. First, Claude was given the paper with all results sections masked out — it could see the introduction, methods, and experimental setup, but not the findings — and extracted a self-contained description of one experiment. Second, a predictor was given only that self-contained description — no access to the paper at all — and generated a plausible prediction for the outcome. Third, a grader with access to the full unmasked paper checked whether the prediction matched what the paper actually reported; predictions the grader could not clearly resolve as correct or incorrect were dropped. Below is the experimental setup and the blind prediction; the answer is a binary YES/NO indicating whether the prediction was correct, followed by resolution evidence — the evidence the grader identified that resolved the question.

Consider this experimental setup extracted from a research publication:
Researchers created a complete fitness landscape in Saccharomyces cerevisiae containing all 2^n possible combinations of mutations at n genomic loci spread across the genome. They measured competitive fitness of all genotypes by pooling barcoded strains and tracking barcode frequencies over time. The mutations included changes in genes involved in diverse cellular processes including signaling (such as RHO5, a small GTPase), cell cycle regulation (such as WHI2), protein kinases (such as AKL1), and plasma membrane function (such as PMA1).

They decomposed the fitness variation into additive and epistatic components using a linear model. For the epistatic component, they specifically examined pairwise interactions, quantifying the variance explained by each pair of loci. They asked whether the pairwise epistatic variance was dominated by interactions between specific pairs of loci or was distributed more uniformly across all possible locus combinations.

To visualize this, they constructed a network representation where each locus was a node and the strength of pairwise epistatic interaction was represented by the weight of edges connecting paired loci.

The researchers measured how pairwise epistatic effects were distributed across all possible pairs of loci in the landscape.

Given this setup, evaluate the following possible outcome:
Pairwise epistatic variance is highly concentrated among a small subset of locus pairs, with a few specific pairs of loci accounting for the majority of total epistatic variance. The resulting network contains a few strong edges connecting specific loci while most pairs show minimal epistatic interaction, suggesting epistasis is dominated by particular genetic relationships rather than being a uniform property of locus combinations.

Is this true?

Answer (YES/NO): YES